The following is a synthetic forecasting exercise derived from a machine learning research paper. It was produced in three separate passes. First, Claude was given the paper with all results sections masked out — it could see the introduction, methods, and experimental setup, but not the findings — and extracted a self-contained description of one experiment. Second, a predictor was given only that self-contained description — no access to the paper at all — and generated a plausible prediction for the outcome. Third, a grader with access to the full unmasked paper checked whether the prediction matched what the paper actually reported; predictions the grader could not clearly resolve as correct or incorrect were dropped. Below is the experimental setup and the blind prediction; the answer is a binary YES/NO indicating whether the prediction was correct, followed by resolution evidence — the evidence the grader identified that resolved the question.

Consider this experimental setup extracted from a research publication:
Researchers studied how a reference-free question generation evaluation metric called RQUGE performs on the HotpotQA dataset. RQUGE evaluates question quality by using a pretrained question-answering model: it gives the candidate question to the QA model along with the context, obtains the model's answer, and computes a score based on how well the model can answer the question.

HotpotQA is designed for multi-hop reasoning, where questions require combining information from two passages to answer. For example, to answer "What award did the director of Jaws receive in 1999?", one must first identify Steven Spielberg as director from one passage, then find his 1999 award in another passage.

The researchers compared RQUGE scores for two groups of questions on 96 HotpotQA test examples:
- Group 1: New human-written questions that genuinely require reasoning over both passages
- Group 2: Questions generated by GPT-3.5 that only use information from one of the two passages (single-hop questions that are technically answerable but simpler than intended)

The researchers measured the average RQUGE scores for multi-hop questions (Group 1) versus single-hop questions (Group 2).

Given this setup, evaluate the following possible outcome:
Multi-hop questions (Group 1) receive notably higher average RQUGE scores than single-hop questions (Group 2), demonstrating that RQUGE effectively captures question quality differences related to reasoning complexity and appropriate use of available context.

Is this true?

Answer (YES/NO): NO